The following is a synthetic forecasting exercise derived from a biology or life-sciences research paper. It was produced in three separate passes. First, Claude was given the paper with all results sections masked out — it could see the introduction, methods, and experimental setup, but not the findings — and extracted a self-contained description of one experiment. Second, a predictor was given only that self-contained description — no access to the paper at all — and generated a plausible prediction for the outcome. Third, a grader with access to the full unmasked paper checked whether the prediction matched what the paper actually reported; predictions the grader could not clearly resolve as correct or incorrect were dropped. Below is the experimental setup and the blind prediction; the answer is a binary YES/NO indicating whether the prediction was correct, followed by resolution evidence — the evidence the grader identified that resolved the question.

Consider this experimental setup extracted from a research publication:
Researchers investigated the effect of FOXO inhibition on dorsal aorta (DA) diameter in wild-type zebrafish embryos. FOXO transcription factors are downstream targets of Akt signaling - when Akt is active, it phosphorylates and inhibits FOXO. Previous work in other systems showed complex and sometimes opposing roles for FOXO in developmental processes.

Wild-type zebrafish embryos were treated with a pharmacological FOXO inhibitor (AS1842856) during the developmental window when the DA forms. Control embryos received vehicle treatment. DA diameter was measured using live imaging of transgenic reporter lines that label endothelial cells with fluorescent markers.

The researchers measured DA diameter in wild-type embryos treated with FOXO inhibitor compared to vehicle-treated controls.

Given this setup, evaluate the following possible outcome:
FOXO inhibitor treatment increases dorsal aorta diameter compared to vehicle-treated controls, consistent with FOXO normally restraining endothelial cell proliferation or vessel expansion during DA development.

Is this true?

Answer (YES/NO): NO